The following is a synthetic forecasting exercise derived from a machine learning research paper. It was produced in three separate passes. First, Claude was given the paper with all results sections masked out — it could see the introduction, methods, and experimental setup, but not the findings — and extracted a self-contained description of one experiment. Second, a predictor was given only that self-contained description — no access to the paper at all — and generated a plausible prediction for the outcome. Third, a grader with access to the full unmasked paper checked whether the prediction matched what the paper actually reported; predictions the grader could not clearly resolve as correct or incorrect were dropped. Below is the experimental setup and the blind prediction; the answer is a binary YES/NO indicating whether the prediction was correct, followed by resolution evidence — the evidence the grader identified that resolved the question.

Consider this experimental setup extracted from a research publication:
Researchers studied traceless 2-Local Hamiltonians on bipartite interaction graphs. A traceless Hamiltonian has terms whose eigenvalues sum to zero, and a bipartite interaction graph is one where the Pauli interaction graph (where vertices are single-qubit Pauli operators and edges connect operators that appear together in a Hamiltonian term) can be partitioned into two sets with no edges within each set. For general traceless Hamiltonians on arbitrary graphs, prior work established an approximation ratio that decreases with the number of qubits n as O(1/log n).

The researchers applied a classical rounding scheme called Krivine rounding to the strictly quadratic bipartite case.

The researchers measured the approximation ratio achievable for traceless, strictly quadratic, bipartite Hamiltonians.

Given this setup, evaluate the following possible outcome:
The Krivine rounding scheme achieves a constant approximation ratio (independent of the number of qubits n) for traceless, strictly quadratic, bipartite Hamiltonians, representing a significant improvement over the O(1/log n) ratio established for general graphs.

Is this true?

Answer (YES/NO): YES